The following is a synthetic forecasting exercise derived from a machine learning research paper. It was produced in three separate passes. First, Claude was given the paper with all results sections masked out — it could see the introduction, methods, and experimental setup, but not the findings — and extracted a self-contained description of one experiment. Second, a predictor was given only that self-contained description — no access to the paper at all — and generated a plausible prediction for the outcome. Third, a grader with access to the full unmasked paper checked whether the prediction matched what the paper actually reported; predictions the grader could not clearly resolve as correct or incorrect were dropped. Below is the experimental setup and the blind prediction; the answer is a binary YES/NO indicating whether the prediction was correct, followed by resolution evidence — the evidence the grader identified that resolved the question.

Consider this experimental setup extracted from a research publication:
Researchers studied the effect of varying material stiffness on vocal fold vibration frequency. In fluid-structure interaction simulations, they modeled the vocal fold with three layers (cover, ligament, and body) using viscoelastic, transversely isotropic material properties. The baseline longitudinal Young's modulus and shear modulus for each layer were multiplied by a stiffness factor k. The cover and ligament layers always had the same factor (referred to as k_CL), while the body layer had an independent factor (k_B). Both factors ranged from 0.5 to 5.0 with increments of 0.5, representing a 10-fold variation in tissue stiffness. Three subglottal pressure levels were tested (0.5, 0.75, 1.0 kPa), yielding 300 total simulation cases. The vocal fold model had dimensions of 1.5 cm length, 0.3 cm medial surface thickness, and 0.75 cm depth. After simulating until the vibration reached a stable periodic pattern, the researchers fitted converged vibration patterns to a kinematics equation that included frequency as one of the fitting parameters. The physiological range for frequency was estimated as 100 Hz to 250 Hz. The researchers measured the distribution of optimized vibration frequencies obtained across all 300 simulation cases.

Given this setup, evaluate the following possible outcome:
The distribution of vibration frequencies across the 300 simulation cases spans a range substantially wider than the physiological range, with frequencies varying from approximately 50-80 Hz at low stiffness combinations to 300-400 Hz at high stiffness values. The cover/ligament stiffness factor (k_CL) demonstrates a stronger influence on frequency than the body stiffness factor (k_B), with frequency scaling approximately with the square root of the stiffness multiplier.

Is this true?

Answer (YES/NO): NO